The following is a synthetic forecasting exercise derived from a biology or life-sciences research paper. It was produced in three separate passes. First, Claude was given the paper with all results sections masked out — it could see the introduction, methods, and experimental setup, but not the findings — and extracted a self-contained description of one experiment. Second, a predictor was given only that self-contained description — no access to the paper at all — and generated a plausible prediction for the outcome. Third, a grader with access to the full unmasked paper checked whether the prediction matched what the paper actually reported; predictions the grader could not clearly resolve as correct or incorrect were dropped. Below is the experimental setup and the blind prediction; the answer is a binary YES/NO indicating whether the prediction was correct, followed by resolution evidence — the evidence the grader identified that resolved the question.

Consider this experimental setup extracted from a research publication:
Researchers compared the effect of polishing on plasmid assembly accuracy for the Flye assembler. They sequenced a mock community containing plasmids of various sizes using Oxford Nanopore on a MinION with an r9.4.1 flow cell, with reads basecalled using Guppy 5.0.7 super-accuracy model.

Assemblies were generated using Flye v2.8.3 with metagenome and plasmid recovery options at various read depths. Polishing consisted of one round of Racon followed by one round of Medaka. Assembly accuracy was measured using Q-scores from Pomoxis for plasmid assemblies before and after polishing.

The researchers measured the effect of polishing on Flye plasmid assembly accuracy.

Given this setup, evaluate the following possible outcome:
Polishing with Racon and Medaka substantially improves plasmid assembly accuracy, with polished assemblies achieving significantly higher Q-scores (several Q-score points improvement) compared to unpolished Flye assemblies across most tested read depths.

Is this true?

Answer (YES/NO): NO